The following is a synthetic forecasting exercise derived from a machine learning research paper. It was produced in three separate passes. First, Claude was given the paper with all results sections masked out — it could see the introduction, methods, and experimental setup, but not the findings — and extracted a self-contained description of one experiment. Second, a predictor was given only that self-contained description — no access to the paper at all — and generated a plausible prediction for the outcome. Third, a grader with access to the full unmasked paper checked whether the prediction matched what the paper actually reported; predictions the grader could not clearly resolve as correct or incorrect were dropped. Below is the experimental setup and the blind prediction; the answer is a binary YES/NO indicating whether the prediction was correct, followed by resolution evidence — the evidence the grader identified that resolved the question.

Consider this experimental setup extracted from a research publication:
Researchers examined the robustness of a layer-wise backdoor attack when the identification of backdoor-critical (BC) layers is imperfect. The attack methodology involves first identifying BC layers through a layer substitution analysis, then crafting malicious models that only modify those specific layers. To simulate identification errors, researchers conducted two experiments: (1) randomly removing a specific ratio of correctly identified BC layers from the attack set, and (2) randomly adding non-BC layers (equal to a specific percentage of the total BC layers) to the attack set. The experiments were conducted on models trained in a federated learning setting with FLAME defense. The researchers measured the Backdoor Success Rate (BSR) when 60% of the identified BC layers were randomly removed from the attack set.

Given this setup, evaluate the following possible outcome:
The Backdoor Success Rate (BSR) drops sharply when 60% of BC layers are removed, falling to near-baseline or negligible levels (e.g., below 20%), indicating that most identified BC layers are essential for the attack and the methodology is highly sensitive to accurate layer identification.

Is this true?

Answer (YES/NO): NO